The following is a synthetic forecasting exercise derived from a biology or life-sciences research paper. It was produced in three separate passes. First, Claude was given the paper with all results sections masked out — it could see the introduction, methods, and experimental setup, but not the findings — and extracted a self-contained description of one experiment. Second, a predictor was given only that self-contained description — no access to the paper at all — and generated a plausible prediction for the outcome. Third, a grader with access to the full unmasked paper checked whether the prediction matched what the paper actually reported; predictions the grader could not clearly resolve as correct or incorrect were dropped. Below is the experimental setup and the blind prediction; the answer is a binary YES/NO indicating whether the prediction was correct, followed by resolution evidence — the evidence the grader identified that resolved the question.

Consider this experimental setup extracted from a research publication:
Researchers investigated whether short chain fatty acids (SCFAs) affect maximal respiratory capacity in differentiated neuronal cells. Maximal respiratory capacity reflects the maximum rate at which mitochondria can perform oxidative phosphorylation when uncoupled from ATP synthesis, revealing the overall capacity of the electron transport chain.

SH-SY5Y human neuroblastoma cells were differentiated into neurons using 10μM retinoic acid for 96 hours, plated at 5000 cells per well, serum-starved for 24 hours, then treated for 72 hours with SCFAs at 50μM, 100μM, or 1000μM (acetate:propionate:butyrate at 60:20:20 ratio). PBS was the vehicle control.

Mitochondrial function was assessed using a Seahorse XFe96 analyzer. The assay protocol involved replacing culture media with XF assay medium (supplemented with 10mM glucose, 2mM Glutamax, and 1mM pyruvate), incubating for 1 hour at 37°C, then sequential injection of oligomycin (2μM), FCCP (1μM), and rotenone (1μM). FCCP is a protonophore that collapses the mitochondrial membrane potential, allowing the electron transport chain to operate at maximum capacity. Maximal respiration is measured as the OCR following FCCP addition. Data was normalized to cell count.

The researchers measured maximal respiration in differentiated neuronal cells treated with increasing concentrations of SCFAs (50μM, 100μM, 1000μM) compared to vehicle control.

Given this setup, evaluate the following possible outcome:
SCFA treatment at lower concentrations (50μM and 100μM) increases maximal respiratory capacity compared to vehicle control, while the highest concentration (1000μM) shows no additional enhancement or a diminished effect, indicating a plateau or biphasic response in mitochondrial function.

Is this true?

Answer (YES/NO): NO